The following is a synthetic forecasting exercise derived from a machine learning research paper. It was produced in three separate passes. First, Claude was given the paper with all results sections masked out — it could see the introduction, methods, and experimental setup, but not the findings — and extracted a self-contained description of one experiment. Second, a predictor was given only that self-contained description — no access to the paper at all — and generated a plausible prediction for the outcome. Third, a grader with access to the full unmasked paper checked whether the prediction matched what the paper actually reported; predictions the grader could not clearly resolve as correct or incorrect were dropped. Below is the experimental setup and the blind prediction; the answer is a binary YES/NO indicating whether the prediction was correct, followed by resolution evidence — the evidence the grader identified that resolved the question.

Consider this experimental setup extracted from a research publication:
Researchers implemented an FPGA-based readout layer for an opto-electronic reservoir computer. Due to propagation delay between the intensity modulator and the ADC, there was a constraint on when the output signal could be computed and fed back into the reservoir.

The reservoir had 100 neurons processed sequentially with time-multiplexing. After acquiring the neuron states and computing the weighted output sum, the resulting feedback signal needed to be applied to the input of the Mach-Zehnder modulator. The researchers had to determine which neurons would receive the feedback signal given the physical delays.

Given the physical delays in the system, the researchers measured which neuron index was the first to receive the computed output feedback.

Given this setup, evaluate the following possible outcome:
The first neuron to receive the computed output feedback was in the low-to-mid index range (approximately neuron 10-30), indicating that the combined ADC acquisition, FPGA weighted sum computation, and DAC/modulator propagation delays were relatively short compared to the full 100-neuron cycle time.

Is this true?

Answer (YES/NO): YES